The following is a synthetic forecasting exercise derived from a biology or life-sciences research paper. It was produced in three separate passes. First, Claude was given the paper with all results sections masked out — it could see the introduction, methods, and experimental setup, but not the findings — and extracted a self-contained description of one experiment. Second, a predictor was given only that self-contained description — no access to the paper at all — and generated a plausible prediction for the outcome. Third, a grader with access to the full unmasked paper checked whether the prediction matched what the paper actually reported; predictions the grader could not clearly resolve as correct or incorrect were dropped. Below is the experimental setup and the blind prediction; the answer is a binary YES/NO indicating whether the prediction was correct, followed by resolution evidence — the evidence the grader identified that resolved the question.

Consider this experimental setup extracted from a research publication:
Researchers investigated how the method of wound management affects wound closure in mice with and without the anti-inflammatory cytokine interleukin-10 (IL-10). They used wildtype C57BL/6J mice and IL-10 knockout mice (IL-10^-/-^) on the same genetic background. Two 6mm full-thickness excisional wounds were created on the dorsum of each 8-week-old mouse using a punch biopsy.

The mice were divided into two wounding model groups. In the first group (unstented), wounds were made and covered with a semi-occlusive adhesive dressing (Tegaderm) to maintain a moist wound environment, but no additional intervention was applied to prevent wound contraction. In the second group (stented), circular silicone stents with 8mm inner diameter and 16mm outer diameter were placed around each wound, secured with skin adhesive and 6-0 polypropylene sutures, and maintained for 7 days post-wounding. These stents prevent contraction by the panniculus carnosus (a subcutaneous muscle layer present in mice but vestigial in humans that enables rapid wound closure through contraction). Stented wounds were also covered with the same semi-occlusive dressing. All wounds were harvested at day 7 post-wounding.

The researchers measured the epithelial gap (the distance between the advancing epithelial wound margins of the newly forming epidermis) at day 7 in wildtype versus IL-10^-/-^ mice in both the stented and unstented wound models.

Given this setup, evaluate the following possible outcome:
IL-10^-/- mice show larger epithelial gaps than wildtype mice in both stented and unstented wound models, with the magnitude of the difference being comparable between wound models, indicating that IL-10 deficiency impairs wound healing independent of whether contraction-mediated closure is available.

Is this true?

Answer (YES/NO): NO